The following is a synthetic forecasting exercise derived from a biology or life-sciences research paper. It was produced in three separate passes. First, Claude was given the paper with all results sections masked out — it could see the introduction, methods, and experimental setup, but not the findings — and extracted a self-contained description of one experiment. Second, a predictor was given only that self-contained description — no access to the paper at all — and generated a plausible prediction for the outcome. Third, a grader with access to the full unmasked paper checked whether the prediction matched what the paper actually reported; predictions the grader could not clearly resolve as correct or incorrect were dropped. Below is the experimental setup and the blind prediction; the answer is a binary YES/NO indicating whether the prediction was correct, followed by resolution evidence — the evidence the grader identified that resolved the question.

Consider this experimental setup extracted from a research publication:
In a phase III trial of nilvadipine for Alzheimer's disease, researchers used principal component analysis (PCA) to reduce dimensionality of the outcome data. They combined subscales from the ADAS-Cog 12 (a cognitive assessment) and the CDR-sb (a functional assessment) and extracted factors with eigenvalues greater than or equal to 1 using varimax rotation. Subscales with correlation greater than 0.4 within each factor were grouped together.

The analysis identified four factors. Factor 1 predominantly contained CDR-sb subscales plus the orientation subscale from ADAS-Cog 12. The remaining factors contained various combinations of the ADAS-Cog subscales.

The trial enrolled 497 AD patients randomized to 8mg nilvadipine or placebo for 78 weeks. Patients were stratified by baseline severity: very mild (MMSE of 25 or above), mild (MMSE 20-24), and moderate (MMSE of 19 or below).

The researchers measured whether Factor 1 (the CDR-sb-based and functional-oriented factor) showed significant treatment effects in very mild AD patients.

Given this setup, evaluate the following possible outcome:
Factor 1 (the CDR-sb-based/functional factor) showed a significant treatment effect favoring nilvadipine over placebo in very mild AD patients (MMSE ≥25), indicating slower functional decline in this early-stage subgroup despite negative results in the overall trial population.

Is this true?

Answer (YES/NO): NO